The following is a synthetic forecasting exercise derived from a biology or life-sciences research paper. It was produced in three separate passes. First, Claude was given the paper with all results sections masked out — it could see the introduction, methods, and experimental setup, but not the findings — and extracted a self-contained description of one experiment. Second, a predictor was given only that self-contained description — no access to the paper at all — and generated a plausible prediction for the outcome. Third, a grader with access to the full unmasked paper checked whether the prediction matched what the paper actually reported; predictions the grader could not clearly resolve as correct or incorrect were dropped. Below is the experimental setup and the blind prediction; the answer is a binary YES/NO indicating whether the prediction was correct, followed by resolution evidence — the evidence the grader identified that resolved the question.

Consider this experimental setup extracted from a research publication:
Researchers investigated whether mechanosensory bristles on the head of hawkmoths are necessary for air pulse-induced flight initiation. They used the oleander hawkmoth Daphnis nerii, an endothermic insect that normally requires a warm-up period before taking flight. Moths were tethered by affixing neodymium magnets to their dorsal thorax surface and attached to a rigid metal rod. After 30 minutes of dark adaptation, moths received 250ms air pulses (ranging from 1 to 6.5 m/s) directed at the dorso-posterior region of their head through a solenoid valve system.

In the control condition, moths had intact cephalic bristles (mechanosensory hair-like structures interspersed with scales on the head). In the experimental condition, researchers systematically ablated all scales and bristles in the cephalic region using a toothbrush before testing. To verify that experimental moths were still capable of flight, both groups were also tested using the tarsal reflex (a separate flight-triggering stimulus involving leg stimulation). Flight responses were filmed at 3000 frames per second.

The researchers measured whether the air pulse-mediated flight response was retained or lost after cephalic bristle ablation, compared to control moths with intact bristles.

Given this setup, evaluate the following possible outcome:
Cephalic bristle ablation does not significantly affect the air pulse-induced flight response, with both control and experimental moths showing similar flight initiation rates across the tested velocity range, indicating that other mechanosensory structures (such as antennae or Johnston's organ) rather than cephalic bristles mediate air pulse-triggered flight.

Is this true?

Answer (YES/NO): NO